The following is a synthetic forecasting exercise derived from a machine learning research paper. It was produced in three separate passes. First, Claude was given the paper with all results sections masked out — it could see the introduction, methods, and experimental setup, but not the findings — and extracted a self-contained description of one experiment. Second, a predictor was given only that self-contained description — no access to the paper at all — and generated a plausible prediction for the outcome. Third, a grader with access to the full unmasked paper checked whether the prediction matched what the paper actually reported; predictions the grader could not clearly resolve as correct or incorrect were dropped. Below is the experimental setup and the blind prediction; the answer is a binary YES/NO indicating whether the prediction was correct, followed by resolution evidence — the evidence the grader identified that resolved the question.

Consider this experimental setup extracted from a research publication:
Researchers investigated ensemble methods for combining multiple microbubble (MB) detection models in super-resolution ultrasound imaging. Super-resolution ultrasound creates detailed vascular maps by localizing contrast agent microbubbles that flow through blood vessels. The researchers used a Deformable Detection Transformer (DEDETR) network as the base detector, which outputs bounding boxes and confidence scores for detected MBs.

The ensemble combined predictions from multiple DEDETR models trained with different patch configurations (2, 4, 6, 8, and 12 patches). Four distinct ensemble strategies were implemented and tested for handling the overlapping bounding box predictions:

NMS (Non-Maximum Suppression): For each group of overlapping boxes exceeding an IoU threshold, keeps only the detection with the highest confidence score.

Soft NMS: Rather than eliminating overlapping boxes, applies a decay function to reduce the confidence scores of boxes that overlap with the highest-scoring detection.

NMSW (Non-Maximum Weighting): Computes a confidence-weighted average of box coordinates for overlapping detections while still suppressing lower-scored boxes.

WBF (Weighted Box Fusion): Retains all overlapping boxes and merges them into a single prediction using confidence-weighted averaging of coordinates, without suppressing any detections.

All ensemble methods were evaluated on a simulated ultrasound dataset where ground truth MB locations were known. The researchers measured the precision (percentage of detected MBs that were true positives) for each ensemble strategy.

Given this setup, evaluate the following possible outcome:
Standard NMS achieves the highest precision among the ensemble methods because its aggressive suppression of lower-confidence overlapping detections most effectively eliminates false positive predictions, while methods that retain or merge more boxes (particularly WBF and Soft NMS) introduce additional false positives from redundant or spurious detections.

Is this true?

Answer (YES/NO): NO